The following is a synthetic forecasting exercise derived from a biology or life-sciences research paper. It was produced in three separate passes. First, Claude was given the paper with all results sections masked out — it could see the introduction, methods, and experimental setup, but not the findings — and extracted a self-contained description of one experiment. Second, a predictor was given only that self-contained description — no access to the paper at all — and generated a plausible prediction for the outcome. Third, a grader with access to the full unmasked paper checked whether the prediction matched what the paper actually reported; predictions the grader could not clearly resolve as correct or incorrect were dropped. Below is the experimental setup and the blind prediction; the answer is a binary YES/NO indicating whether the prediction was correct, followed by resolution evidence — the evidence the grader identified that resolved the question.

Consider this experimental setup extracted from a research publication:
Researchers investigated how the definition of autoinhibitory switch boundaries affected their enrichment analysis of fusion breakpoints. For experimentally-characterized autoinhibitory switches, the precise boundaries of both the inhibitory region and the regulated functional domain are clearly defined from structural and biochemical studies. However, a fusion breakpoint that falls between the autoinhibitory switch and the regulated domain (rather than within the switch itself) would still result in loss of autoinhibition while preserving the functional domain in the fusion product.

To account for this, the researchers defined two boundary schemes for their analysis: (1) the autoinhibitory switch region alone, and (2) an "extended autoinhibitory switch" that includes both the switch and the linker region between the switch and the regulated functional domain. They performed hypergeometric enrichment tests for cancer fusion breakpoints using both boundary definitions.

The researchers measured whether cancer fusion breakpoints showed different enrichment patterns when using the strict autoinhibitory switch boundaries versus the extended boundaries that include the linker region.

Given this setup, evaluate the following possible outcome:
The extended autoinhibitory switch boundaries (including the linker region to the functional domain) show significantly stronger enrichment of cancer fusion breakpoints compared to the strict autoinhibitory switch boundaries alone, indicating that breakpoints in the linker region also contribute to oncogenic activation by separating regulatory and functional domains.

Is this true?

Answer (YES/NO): NO